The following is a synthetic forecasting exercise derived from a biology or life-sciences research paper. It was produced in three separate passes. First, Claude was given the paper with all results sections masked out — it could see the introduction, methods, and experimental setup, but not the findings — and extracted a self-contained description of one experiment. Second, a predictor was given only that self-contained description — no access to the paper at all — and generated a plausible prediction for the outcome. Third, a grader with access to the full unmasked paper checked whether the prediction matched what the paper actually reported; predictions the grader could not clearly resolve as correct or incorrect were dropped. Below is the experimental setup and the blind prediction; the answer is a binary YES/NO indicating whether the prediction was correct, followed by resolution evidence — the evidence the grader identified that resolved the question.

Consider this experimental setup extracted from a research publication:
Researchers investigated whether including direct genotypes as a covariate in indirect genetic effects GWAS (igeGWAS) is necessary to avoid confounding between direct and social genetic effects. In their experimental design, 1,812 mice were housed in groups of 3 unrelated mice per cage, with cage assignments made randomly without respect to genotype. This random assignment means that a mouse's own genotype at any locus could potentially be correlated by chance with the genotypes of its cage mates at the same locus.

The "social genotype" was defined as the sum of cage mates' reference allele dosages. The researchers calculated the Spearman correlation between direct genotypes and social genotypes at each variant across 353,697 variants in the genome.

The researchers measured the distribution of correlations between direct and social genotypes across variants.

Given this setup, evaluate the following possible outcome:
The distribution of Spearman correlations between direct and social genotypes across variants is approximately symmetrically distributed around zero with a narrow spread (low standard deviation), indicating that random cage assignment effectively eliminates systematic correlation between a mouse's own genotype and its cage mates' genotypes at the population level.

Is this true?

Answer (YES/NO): NO